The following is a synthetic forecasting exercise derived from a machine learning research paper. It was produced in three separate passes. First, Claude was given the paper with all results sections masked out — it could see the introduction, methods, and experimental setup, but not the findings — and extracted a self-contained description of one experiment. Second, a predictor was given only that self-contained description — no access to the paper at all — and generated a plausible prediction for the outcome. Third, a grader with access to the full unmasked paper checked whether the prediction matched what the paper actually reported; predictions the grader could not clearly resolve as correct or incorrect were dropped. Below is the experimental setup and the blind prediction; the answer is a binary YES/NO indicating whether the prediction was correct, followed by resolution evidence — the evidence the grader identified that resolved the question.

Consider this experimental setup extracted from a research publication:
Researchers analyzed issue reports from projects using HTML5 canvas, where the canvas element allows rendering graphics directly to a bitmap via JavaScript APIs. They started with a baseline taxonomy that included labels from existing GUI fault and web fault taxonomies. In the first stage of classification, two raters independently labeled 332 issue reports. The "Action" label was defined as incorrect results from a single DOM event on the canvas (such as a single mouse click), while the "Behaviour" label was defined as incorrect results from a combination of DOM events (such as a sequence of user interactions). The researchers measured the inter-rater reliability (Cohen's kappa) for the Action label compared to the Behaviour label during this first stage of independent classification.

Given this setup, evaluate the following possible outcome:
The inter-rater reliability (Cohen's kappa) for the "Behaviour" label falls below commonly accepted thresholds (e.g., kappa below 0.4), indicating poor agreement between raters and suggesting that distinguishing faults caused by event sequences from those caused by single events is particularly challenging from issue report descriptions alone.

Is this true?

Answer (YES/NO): NO